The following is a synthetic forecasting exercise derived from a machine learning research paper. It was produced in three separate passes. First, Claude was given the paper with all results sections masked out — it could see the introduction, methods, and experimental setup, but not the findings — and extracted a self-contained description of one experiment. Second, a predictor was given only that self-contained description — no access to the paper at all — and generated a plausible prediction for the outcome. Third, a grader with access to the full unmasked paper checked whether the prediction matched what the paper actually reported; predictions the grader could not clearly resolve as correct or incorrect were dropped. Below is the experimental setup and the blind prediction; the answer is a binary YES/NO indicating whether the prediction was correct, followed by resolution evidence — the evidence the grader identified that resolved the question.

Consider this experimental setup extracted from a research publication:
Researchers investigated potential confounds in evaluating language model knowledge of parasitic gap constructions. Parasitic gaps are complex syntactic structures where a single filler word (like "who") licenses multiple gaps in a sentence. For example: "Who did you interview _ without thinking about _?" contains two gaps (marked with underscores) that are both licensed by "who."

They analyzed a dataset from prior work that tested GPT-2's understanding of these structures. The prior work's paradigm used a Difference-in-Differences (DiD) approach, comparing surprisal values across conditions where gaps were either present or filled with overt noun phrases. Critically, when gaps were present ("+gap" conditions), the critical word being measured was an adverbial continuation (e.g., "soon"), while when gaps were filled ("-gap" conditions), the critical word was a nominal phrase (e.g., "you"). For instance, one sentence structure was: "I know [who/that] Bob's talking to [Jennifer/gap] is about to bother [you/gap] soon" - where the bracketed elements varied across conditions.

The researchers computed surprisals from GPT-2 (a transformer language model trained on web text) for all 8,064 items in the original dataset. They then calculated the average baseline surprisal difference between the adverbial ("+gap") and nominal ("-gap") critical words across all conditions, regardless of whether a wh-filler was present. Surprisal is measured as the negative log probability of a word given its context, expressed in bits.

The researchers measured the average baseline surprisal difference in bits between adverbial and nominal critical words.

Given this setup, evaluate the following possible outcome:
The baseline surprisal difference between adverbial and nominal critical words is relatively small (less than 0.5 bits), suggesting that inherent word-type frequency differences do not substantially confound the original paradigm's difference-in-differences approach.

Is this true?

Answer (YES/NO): NO